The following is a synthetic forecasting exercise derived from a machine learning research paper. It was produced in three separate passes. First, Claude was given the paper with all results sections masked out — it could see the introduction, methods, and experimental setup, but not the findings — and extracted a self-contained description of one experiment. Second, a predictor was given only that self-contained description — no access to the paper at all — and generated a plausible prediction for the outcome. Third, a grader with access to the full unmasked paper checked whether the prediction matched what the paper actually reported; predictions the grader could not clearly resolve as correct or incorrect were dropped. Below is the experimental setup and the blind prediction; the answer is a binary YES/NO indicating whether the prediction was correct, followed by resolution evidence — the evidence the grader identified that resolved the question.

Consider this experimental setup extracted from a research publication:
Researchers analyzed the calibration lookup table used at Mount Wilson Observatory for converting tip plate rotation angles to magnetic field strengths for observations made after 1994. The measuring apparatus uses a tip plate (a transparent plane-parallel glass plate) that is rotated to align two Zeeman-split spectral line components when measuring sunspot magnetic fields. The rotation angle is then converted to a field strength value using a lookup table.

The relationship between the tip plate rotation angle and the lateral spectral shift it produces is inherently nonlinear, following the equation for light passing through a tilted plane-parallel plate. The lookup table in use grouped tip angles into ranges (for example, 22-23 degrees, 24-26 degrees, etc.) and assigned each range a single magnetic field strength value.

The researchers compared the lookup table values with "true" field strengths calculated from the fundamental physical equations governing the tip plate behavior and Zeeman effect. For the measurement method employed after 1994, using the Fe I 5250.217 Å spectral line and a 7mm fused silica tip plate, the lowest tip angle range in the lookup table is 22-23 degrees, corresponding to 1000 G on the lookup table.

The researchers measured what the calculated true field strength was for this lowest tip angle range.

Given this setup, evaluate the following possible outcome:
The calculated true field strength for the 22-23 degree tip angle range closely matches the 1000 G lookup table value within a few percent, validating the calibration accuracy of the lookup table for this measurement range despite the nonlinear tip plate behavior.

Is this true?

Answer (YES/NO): NO